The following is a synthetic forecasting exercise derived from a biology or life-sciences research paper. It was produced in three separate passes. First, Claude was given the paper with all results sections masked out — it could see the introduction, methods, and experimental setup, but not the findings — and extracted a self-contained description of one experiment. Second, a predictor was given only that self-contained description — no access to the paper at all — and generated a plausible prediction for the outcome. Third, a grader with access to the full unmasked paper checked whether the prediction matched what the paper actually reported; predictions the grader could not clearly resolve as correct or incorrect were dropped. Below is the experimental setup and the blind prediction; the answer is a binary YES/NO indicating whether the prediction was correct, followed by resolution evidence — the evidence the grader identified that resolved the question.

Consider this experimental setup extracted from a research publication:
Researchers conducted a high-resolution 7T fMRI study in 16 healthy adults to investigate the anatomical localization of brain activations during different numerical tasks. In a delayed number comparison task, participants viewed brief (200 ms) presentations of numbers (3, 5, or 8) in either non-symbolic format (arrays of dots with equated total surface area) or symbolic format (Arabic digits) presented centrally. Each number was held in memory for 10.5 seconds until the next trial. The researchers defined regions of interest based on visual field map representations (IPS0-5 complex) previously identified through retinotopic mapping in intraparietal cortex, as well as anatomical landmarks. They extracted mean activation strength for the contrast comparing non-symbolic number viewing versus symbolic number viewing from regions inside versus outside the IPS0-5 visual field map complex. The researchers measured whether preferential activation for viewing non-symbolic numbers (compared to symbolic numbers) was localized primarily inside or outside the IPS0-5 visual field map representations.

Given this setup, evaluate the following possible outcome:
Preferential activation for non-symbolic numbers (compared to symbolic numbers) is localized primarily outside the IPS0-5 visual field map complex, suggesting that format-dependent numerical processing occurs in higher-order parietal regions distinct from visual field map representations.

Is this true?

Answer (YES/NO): NO